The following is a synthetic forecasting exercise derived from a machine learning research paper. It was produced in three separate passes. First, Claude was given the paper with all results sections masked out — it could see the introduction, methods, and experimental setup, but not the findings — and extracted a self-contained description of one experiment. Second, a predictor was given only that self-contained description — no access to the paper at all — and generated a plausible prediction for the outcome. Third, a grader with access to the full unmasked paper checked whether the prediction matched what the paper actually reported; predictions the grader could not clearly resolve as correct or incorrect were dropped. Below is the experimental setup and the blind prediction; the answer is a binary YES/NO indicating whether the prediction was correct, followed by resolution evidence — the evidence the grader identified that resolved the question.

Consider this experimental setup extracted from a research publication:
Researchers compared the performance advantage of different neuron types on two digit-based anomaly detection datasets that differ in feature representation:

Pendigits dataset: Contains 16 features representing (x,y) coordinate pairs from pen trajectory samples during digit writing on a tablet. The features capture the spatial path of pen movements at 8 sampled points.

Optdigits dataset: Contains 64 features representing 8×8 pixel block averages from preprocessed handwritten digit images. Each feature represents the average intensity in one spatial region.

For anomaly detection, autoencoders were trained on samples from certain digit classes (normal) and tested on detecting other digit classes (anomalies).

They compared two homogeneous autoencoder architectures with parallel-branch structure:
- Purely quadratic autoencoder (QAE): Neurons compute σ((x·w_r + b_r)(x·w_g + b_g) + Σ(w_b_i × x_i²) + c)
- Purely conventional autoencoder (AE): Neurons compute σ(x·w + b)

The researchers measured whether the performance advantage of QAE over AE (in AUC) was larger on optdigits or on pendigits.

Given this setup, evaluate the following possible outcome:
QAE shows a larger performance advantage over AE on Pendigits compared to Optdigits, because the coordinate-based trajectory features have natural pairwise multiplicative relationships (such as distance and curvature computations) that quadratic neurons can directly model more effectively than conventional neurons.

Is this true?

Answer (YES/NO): NO